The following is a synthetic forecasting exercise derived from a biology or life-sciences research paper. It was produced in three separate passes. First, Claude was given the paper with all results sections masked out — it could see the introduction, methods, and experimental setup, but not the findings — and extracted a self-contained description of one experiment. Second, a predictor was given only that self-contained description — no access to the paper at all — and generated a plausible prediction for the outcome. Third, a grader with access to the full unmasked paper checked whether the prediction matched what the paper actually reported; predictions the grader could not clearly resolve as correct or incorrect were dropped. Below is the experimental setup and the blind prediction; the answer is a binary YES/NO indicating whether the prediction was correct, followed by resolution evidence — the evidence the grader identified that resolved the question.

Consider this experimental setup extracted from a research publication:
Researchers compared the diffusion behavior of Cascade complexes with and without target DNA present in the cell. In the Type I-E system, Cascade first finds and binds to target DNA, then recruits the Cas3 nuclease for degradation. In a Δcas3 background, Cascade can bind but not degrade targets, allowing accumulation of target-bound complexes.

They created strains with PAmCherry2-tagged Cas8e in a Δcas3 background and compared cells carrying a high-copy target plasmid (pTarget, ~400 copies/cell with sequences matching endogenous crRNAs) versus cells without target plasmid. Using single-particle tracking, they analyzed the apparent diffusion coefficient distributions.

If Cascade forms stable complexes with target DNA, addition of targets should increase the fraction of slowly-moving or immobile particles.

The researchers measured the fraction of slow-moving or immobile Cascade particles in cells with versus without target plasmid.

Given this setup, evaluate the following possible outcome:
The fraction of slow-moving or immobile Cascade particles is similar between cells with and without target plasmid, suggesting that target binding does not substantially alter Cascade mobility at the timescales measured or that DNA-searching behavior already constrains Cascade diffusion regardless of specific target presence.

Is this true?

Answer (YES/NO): NO